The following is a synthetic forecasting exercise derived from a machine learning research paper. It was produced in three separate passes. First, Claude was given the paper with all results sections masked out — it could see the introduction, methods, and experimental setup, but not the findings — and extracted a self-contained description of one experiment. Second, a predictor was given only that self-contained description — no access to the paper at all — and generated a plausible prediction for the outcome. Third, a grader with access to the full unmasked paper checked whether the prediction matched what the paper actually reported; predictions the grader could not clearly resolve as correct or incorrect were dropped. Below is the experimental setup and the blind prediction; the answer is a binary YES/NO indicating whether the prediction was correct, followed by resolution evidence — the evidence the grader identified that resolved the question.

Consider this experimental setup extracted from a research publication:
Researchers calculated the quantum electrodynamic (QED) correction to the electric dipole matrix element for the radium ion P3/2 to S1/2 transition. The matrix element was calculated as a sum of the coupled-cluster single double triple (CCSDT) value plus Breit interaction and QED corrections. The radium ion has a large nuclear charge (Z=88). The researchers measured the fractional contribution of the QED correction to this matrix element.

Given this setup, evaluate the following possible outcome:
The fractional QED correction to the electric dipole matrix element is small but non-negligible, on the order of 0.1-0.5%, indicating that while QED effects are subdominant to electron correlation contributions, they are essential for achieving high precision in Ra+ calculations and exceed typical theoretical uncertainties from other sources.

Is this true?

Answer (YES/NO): NO